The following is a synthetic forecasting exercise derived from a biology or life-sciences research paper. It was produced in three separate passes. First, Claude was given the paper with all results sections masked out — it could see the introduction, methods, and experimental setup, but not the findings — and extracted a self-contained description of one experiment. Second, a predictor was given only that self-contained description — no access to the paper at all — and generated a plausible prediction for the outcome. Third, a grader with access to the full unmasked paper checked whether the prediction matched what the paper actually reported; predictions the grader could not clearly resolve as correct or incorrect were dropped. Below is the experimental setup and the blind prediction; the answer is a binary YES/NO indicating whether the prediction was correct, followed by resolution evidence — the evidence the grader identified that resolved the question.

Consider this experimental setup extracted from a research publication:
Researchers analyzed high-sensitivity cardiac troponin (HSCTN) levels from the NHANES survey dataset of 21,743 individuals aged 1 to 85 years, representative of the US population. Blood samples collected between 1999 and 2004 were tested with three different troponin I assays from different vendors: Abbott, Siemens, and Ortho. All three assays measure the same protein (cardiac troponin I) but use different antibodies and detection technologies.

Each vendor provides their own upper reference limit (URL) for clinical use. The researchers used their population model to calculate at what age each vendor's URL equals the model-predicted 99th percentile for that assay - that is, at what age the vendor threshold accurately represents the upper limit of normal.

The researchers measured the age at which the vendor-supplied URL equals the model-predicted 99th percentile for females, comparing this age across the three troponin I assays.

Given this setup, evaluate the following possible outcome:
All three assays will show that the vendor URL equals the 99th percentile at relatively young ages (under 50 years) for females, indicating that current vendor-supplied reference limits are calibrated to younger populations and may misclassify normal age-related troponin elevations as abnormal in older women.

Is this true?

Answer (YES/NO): NO